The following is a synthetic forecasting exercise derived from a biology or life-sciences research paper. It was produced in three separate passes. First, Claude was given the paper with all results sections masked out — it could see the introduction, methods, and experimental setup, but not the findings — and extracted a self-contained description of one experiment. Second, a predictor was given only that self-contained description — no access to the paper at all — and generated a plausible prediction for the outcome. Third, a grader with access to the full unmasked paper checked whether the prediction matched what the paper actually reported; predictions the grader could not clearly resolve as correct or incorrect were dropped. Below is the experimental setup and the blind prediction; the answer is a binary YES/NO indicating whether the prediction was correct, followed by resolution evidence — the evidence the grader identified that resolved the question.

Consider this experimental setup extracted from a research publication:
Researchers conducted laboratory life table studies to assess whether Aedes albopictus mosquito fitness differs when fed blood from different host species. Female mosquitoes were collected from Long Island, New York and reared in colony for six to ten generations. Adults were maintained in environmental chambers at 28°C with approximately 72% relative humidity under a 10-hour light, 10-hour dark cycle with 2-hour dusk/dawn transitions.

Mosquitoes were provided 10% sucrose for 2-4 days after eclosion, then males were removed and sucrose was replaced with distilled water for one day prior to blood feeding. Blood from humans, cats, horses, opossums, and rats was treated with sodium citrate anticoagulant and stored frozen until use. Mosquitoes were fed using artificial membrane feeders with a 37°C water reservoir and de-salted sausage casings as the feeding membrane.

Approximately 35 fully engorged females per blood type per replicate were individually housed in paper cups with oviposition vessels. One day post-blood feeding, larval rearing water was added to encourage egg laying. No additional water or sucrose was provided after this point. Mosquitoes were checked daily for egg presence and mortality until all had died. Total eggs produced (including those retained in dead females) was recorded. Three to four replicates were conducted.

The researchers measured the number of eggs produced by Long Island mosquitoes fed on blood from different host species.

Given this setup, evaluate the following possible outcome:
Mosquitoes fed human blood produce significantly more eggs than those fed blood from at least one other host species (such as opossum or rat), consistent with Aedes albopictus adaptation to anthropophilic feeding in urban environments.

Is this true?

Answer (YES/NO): NO